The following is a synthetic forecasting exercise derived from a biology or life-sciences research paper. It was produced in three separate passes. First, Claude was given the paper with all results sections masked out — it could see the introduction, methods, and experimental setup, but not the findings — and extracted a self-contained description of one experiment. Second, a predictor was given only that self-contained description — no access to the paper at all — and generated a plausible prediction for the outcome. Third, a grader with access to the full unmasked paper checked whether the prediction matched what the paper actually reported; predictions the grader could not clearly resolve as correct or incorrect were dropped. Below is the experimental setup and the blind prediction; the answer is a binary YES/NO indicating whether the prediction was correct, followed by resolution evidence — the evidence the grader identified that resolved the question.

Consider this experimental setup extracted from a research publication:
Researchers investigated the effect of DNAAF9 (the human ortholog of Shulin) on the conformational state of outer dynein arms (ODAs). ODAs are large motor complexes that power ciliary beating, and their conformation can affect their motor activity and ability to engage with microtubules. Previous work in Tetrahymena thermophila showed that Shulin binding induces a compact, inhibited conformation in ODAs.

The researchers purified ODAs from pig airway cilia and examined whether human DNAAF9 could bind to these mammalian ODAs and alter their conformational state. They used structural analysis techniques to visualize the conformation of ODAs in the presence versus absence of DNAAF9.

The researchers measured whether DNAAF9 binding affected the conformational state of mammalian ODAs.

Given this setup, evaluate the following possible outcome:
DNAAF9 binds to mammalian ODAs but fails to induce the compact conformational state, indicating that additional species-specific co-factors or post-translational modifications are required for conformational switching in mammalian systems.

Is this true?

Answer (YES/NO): NO